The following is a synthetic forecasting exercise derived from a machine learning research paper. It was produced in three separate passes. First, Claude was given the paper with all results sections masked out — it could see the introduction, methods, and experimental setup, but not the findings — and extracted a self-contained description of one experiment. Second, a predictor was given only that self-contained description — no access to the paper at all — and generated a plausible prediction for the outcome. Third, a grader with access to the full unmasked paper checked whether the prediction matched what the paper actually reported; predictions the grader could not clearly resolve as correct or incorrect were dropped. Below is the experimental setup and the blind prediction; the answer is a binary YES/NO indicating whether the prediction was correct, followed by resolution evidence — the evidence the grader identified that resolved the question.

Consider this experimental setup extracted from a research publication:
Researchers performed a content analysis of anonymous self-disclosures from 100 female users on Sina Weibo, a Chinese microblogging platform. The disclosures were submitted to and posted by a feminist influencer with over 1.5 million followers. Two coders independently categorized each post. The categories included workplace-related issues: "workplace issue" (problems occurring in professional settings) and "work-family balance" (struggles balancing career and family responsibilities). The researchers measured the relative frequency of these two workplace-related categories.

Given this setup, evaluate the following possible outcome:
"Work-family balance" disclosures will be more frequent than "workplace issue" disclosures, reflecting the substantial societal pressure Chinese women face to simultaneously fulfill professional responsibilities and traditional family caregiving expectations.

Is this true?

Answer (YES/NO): YES